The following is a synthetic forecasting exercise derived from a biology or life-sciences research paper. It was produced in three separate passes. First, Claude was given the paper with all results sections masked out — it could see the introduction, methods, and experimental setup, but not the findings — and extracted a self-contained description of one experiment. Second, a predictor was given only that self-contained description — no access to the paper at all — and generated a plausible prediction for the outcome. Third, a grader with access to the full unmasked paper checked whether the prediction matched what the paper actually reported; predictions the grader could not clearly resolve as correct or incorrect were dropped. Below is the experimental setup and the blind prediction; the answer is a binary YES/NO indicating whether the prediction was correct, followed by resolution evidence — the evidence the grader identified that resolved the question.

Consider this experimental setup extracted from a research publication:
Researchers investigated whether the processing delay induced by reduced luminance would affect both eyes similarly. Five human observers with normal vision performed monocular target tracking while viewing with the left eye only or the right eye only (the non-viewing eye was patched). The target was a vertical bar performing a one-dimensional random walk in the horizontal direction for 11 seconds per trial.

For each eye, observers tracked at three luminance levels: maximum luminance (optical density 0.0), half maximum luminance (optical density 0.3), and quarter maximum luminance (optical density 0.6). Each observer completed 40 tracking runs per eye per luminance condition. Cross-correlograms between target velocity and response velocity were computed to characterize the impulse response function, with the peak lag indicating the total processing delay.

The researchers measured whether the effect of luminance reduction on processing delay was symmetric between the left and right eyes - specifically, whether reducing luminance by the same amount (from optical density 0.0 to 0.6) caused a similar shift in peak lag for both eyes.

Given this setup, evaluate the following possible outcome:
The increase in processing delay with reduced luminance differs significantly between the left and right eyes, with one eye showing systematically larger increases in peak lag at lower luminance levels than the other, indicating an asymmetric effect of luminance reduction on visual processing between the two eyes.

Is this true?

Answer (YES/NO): NO